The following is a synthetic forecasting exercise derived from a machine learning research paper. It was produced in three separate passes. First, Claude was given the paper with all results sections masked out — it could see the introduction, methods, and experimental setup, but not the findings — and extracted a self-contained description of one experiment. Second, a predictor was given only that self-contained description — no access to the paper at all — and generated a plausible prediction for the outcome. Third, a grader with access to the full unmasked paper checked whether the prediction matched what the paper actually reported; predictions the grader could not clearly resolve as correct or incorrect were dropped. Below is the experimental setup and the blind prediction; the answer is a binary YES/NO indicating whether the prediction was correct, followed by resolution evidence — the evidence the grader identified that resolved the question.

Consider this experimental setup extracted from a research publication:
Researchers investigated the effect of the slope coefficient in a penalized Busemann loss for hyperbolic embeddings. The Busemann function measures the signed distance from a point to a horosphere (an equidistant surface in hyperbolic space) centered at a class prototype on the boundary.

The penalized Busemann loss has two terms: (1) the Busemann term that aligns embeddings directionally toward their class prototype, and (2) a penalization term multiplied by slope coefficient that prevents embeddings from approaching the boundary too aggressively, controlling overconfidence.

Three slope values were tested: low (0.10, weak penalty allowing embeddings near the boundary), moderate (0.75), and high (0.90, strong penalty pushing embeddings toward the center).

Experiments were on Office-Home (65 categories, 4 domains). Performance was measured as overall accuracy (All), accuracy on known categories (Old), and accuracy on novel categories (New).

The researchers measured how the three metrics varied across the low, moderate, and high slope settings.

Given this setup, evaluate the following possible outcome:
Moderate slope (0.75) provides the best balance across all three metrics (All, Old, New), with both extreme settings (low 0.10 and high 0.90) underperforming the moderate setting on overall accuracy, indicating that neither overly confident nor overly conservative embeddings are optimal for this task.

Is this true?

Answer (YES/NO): NO